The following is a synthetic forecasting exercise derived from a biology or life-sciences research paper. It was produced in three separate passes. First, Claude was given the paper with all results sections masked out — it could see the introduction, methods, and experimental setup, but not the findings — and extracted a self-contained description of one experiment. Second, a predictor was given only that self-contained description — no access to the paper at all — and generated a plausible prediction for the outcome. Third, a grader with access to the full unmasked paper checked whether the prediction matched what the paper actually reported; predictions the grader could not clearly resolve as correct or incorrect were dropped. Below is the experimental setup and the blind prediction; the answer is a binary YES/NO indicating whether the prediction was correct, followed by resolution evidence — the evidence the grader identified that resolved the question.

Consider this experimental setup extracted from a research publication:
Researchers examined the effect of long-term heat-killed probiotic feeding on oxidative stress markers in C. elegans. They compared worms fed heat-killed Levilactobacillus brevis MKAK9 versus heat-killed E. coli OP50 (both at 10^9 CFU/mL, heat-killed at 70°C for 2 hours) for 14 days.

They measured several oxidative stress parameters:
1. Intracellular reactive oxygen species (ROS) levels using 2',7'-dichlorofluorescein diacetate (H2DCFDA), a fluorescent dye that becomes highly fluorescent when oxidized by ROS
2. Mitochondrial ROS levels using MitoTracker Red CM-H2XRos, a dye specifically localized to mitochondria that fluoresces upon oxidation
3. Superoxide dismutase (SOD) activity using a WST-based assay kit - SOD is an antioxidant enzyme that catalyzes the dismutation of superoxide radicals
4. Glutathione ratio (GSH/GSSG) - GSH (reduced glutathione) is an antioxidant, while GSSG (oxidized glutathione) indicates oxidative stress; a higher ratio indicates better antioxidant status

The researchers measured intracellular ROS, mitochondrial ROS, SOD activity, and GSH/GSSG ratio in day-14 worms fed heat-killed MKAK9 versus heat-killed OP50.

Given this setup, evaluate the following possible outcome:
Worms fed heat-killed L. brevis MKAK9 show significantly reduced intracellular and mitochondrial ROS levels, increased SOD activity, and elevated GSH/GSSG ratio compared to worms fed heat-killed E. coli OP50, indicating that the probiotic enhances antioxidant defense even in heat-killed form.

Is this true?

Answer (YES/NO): YES